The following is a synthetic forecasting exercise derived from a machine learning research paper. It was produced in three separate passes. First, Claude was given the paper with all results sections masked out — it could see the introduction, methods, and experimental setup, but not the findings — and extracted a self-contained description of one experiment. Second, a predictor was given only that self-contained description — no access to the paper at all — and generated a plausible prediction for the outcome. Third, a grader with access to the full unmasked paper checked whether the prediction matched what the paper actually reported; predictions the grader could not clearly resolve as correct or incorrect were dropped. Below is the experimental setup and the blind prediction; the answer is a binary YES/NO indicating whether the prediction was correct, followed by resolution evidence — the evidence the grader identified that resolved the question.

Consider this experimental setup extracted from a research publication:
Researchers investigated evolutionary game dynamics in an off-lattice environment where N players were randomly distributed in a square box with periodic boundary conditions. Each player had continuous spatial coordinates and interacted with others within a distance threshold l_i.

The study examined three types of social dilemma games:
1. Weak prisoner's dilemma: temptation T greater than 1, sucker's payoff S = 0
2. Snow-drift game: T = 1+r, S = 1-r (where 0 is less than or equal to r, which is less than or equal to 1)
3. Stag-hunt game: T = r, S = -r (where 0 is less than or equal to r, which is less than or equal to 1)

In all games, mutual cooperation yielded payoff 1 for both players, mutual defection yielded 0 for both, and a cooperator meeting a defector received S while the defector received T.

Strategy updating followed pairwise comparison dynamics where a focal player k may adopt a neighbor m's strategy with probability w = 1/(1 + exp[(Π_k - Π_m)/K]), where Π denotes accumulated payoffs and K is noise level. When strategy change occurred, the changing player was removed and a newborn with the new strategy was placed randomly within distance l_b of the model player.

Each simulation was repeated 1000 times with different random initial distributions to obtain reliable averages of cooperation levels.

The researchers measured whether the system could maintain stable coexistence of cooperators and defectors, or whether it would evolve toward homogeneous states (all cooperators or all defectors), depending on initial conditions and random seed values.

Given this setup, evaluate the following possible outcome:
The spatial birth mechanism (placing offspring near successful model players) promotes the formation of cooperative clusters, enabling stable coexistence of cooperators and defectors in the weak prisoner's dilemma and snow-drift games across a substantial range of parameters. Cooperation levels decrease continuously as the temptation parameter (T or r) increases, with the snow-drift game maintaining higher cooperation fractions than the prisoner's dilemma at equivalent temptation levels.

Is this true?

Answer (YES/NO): NO